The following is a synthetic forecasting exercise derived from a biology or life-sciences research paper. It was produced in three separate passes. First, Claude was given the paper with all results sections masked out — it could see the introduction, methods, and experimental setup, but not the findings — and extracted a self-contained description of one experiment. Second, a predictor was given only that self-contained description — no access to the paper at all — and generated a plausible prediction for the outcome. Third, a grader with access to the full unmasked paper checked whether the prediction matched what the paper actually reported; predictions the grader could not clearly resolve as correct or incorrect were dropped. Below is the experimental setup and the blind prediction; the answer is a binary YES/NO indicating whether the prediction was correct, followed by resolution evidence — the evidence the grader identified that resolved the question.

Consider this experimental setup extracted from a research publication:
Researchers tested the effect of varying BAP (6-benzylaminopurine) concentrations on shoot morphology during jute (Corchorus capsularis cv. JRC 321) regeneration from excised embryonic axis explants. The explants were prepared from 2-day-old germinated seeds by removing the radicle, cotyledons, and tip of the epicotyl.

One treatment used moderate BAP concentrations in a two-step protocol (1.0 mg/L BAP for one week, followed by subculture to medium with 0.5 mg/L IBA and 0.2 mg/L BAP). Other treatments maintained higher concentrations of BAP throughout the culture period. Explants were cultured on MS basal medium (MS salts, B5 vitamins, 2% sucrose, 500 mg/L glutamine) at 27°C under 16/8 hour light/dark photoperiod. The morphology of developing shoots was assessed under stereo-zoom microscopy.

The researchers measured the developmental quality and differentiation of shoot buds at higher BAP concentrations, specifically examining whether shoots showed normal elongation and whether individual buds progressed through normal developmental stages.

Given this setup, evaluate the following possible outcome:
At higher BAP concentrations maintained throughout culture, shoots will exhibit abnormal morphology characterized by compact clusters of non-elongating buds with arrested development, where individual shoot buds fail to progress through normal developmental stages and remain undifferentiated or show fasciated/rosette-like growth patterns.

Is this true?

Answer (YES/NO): YES